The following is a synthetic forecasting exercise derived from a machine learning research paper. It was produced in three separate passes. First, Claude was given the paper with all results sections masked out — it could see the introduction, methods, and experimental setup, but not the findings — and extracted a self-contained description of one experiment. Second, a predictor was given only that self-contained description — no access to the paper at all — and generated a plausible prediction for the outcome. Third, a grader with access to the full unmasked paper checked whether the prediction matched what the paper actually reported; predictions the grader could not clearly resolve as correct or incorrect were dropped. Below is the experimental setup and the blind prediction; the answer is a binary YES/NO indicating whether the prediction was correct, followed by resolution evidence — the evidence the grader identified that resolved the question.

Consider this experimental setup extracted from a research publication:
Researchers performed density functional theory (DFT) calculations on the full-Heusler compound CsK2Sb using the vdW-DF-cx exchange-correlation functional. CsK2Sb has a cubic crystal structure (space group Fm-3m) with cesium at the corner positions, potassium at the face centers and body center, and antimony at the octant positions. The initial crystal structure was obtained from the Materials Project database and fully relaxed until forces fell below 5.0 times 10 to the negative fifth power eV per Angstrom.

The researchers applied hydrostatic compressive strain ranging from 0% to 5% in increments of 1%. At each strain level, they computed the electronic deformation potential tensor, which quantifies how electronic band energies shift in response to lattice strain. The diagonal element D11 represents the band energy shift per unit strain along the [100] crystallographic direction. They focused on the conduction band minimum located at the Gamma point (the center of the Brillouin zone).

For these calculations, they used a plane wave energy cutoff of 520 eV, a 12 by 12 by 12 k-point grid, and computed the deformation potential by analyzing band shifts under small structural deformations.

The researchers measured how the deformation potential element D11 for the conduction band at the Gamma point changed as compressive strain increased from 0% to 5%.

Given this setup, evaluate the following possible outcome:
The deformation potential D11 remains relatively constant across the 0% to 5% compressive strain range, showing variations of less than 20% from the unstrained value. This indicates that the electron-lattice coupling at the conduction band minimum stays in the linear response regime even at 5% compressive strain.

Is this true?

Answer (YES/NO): NO